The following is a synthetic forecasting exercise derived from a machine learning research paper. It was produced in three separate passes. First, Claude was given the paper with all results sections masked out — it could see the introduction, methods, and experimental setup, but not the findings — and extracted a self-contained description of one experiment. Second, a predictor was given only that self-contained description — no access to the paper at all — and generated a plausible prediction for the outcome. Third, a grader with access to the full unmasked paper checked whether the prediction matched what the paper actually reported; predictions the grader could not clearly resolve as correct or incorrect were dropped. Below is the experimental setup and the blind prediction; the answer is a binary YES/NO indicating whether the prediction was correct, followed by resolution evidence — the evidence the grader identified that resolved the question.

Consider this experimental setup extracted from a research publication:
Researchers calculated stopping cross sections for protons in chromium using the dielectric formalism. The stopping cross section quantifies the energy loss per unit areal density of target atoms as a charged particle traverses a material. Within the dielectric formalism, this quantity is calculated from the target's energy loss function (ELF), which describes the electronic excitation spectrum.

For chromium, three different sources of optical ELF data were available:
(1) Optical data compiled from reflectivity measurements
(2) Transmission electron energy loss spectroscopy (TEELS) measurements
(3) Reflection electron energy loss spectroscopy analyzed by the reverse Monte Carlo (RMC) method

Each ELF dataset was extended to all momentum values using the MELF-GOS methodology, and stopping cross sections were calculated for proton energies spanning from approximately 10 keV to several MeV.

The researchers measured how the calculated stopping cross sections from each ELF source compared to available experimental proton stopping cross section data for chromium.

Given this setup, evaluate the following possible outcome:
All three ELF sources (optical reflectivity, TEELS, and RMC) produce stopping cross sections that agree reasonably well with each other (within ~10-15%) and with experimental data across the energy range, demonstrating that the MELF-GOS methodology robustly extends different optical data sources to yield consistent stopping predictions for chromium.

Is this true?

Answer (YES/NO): NO